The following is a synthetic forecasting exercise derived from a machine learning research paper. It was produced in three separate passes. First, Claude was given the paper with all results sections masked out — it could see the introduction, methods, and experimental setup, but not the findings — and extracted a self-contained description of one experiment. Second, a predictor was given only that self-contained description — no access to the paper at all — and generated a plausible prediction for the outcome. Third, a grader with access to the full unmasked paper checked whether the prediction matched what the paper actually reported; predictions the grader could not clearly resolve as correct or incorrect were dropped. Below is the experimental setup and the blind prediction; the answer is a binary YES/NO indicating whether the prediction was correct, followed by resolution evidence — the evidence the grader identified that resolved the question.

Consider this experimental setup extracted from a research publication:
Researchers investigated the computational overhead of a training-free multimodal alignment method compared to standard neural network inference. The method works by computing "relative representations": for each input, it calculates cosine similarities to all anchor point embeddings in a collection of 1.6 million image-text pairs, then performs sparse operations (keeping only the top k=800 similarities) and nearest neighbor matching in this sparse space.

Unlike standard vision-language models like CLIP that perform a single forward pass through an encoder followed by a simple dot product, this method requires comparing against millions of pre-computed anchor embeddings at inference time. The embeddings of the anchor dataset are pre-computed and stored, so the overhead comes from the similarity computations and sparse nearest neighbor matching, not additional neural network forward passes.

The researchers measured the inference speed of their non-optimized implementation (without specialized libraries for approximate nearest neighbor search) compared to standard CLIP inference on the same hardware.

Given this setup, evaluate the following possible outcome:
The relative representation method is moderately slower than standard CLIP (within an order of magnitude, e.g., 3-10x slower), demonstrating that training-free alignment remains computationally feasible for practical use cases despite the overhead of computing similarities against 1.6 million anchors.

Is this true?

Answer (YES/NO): NO